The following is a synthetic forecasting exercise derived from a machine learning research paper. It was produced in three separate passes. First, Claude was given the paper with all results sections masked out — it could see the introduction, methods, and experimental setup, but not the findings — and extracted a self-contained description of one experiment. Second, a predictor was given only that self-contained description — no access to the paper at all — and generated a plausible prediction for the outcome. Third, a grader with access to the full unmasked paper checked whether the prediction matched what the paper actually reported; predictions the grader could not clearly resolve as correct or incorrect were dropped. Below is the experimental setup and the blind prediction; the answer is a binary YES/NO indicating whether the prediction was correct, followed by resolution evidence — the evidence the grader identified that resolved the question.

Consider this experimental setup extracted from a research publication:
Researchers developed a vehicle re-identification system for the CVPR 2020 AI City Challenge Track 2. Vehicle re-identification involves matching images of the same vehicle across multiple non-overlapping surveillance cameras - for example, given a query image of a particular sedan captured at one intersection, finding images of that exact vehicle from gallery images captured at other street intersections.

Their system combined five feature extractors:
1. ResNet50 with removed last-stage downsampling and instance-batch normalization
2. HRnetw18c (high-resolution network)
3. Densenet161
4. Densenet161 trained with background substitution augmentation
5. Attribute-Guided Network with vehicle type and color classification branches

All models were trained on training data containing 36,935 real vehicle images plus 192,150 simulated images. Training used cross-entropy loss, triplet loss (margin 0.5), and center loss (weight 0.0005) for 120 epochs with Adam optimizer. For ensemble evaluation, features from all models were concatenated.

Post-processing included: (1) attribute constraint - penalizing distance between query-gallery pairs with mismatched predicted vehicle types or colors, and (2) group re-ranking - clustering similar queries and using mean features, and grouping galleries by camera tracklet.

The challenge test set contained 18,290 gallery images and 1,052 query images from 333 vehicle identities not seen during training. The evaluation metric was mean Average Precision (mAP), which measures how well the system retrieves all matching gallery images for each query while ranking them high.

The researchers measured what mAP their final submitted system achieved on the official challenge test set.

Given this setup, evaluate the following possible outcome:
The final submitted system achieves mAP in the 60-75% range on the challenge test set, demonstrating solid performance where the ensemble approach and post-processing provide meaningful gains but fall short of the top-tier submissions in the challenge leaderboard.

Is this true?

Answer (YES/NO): YES